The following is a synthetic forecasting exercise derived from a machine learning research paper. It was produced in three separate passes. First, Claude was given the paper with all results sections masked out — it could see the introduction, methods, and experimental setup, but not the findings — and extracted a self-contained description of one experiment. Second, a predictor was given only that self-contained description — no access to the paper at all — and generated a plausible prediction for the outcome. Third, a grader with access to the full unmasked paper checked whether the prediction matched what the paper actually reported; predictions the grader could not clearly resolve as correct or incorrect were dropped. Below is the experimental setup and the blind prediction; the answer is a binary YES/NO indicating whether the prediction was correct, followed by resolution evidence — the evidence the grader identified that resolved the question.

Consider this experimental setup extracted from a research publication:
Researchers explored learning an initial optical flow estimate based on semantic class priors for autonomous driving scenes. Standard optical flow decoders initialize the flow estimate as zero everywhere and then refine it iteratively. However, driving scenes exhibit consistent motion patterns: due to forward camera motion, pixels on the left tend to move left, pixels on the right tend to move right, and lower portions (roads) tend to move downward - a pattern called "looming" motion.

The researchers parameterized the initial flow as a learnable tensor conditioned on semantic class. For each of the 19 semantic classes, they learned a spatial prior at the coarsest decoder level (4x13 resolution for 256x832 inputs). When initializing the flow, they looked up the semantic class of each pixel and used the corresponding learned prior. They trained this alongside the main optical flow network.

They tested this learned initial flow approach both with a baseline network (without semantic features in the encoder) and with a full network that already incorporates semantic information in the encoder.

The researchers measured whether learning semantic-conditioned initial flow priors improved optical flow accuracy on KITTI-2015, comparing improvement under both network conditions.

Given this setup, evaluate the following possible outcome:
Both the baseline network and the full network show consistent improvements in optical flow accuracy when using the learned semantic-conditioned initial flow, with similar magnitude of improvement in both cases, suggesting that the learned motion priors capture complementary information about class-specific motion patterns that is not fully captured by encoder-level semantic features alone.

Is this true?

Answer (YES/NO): NO